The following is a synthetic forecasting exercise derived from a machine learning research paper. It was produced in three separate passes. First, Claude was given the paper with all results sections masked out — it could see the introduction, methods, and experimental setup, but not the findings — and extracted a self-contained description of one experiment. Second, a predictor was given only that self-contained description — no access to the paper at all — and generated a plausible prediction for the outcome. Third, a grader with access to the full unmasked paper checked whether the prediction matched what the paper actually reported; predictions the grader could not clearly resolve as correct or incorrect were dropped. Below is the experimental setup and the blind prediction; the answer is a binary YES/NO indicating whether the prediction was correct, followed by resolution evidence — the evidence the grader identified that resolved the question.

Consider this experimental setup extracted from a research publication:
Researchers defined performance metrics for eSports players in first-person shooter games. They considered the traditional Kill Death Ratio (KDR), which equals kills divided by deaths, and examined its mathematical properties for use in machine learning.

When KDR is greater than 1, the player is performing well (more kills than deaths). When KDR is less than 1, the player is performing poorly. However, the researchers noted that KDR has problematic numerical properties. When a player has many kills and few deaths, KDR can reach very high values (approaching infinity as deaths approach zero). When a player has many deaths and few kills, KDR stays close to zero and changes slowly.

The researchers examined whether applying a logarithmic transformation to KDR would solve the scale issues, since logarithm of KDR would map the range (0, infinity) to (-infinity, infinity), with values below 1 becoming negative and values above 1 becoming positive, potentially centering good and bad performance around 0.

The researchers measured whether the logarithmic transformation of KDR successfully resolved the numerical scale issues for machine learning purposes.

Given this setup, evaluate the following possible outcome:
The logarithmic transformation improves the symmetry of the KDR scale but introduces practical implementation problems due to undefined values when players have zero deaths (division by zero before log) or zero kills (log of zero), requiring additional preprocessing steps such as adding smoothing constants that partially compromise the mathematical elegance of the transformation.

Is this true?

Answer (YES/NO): NO